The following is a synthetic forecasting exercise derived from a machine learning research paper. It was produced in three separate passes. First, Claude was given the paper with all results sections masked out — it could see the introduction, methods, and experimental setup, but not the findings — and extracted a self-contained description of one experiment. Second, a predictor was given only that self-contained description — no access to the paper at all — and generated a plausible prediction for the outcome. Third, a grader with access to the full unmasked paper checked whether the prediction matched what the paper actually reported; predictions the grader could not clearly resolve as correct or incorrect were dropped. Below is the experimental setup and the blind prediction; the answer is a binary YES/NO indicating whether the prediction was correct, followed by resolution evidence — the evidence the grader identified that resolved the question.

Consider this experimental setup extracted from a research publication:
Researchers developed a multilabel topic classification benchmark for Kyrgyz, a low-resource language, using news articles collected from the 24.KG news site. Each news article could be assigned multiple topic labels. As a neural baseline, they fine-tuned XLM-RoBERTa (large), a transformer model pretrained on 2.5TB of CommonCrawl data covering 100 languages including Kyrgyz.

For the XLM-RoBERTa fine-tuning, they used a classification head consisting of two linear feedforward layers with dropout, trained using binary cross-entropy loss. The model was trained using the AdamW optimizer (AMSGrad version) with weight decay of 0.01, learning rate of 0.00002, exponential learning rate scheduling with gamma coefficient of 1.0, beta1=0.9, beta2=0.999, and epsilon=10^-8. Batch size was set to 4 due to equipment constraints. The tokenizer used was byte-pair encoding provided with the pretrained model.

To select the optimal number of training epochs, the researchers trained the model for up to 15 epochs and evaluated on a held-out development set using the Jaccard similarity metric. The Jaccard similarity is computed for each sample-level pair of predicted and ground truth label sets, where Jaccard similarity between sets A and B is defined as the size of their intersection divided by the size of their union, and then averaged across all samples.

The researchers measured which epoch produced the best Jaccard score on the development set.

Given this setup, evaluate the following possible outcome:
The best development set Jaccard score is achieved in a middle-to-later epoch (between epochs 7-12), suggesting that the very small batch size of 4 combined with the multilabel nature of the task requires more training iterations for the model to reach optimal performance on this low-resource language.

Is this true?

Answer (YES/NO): NO